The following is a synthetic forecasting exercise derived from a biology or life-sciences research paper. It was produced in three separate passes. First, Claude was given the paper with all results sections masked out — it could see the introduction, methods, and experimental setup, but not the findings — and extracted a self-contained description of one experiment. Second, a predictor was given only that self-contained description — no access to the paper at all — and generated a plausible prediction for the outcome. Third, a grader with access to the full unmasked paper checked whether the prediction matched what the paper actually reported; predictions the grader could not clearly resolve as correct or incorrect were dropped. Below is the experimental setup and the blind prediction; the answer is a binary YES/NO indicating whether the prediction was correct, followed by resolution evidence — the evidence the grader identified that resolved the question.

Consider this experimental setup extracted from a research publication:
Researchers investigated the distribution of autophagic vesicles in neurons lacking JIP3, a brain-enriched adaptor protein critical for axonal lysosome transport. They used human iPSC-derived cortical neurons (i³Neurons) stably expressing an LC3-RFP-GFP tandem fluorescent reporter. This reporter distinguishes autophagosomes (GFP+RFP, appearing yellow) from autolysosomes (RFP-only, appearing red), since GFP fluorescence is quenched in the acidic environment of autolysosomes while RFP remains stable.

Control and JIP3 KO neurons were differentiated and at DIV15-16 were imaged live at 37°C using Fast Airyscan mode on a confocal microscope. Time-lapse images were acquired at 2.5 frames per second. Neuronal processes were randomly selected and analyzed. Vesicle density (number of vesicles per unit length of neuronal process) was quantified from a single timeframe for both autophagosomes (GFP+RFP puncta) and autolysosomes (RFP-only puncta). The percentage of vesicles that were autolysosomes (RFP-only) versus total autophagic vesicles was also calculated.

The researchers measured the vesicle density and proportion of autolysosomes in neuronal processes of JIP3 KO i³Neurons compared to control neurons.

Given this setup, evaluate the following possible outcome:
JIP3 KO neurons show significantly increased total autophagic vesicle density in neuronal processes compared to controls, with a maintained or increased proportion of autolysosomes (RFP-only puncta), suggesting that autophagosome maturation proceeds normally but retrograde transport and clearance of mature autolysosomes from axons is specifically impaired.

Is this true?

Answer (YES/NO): YES